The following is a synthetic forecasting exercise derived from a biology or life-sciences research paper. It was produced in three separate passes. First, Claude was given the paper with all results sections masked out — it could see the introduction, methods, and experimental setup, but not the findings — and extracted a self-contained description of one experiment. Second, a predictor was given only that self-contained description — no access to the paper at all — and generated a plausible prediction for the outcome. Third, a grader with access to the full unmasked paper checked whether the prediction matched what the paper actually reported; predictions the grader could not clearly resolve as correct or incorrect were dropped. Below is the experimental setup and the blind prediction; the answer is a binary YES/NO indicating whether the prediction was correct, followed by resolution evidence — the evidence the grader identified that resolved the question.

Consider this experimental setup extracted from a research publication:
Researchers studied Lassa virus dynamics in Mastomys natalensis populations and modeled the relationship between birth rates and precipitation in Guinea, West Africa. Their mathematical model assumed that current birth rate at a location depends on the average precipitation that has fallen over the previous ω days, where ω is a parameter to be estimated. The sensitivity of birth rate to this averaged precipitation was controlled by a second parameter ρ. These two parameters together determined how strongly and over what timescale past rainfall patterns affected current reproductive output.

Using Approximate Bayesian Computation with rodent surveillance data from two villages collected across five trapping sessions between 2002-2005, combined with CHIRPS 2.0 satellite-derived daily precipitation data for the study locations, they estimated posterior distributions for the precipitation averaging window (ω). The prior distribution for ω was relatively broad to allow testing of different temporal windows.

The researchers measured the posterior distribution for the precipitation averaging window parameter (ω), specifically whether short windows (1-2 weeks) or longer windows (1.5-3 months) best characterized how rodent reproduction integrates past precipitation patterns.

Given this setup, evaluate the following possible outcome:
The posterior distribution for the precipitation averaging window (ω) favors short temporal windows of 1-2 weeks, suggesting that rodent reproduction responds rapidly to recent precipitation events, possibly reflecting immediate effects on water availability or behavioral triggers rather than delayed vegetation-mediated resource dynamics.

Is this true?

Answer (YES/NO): NO